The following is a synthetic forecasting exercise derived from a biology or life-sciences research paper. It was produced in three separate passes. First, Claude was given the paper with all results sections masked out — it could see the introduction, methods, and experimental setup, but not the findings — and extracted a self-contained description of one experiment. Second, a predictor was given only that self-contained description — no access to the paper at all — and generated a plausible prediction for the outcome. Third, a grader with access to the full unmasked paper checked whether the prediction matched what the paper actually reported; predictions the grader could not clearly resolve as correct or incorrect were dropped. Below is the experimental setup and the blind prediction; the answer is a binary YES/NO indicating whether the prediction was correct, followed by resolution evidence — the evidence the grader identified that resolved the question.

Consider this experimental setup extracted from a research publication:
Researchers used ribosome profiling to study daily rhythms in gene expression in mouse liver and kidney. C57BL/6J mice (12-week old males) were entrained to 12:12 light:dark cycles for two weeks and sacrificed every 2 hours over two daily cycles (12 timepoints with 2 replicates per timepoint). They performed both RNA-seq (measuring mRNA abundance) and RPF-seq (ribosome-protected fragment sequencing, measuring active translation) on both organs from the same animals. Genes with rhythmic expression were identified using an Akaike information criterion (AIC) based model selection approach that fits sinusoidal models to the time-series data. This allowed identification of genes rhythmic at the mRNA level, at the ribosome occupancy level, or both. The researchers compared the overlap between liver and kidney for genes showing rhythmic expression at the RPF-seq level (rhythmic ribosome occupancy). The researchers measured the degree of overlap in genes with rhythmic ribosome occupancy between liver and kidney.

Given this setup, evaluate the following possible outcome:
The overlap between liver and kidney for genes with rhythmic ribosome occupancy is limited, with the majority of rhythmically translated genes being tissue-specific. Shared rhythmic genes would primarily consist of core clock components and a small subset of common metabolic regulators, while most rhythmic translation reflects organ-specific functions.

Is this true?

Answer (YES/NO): YES